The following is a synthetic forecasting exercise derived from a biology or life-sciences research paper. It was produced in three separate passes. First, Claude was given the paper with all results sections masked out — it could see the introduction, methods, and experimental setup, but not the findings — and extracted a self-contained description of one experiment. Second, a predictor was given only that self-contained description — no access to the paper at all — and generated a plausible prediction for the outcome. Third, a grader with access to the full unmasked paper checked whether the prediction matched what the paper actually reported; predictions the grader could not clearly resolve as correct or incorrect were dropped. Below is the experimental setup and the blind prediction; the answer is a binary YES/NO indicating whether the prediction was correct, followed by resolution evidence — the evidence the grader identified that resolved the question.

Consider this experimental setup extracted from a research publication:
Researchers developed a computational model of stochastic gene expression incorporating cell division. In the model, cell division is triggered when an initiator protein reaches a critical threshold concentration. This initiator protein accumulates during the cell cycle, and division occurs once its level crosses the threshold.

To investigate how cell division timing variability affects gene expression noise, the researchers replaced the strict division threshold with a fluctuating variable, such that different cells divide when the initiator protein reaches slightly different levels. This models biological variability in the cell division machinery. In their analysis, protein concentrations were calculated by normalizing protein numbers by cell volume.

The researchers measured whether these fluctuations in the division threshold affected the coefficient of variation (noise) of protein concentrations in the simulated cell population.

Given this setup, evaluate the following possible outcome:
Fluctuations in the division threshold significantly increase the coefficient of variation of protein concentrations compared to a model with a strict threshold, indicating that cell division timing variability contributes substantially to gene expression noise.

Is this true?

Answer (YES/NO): NO